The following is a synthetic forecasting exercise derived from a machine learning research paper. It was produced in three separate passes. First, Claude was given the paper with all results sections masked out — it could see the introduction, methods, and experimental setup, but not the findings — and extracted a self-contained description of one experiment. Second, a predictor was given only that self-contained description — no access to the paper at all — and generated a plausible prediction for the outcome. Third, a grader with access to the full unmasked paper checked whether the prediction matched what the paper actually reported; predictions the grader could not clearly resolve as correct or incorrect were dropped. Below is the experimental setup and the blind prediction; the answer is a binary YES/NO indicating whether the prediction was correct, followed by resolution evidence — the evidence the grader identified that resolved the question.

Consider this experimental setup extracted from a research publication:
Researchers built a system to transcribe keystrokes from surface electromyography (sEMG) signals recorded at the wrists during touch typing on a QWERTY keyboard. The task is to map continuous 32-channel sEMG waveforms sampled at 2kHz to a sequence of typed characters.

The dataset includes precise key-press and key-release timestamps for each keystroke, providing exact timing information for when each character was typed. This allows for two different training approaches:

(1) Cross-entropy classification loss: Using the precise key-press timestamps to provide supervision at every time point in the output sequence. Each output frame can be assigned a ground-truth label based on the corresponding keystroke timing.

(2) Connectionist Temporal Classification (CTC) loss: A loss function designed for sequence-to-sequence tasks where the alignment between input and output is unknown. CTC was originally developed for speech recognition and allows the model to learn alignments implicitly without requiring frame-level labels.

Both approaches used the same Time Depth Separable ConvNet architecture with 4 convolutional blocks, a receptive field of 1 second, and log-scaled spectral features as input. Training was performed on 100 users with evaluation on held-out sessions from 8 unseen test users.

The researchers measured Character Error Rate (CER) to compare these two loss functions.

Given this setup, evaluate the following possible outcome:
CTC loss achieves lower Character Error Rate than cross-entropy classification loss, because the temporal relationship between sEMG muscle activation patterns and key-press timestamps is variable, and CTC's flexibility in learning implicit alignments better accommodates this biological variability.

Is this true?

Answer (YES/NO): YES